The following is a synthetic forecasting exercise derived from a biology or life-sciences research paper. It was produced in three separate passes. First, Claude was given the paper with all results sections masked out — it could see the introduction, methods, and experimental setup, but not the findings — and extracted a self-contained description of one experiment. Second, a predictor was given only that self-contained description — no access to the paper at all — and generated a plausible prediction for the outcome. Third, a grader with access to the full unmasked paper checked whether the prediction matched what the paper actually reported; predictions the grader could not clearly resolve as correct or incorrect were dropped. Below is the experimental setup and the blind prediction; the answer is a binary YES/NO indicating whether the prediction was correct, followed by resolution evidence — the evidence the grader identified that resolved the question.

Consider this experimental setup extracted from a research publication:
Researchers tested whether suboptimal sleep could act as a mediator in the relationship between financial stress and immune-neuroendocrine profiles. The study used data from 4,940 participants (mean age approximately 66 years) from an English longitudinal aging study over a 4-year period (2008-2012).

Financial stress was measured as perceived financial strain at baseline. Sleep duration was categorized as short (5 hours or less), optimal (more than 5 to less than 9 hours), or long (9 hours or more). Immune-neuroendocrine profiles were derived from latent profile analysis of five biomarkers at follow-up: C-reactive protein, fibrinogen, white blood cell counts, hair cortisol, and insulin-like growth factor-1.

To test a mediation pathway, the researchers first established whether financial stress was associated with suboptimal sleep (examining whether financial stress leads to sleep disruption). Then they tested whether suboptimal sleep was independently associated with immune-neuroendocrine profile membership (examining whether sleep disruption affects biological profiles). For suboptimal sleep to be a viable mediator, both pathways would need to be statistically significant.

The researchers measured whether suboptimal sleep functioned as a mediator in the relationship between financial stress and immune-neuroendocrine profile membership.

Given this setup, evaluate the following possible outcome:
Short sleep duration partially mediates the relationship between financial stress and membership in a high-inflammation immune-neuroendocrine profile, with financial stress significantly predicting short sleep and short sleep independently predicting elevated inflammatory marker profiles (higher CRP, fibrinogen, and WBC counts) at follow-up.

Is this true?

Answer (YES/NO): NO